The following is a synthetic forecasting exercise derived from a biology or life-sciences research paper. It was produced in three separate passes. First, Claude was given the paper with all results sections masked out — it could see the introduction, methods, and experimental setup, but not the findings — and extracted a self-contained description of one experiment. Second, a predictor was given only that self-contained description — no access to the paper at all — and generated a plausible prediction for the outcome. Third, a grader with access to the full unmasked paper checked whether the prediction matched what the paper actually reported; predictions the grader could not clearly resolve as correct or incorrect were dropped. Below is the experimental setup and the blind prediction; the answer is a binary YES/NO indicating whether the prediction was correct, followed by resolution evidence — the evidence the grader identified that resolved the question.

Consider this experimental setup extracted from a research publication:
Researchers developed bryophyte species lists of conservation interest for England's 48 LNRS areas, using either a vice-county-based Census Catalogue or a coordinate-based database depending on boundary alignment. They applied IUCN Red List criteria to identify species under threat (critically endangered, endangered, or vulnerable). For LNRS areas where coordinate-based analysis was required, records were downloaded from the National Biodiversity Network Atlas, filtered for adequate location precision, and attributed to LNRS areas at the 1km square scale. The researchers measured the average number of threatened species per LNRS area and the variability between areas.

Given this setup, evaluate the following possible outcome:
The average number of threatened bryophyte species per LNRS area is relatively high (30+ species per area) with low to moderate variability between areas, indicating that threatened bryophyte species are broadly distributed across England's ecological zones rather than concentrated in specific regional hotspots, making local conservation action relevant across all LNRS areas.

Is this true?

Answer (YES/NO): NO